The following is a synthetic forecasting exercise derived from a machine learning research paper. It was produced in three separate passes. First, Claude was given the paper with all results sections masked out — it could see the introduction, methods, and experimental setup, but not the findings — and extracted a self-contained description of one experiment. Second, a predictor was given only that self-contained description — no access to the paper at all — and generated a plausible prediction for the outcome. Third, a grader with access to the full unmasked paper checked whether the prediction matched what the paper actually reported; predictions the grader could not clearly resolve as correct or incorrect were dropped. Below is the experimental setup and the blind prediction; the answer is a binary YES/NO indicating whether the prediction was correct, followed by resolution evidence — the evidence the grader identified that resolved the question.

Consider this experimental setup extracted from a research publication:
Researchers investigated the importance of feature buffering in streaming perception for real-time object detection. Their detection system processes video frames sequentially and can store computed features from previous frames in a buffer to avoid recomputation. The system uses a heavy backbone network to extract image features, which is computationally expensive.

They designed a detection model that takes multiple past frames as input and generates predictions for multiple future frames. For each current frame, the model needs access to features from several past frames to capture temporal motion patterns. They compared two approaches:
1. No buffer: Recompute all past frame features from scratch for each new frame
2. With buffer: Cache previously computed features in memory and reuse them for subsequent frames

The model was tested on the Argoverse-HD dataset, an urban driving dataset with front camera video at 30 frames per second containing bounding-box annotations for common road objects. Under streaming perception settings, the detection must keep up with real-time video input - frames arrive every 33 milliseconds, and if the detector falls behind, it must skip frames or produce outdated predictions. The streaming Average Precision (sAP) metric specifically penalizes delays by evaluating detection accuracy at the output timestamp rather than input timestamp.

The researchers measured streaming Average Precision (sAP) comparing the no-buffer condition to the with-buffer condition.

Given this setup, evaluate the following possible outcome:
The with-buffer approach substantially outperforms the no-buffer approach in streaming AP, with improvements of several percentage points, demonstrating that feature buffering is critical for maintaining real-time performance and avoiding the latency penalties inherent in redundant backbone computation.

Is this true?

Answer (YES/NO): NO